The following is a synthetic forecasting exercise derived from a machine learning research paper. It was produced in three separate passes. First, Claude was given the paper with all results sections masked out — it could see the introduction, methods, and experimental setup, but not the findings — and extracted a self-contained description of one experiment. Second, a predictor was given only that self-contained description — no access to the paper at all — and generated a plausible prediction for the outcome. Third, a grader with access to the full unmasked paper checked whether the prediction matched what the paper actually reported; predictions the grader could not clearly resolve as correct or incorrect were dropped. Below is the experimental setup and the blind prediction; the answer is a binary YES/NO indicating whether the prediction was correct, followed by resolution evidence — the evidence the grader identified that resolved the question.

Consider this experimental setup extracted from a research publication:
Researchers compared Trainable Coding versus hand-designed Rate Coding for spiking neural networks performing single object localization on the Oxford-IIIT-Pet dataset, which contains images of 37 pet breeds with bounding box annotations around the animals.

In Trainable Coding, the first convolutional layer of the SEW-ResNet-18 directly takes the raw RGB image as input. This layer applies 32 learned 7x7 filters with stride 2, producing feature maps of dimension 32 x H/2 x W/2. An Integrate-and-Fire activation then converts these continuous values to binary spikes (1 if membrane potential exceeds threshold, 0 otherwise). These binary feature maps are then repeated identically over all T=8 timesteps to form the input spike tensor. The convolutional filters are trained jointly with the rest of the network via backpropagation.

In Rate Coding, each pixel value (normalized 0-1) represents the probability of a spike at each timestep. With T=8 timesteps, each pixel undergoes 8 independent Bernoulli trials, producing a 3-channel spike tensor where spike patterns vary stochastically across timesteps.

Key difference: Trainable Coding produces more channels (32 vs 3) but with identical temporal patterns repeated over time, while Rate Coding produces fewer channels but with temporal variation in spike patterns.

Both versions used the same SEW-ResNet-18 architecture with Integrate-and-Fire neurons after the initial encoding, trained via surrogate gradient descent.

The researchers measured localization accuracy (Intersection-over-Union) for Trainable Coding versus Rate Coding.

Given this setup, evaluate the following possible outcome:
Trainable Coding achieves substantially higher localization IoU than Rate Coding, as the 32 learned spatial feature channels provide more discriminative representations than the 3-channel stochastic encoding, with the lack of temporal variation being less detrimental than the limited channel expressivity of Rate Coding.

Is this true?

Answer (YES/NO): NO